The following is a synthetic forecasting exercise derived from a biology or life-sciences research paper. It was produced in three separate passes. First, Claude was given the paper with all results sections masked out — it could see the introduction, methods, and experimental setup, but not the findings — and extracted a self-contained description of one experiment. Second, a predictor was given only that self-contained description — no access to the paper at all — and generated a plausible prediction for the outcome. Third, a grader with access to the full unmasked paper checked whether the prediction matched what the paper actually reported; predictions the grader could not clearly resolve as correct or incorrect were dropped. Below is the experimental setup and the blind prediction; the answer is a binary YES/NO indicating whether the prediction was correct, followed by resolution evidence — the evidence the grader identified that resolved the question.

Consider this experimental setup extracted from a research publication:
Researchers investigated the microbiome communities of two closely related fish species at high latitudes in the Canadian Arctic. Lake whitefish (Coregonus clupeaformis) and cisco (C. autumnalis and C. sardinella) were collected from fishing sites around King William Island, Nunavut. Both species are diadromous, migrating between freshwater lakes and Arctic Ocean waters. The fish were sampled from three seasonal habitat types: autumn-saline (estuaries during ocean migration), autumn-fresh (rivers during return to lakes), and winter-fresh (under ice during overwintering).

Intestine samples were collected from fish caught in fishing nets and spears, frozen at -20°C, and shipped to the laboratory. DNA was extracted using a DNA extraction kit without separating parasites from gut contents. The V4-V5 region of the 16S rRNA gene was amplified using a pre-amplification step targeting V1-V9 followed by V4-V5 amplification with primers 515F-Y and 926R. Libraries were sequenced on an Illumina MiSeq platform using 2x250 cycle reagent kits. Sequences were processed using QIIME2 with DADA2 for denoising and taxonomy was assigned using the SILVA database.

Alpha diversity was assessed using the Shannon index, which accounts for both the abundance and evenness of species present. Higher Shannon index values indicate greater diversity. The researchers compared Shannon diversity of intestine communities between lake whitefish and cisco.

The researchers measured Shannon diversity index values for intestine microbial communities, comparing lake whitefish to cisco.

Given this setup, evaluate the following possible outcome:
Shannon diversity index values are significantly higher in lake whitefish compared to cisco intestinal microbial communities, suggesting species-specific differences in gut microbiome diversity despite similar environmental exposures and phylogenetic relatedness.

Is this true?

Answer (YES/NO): YES